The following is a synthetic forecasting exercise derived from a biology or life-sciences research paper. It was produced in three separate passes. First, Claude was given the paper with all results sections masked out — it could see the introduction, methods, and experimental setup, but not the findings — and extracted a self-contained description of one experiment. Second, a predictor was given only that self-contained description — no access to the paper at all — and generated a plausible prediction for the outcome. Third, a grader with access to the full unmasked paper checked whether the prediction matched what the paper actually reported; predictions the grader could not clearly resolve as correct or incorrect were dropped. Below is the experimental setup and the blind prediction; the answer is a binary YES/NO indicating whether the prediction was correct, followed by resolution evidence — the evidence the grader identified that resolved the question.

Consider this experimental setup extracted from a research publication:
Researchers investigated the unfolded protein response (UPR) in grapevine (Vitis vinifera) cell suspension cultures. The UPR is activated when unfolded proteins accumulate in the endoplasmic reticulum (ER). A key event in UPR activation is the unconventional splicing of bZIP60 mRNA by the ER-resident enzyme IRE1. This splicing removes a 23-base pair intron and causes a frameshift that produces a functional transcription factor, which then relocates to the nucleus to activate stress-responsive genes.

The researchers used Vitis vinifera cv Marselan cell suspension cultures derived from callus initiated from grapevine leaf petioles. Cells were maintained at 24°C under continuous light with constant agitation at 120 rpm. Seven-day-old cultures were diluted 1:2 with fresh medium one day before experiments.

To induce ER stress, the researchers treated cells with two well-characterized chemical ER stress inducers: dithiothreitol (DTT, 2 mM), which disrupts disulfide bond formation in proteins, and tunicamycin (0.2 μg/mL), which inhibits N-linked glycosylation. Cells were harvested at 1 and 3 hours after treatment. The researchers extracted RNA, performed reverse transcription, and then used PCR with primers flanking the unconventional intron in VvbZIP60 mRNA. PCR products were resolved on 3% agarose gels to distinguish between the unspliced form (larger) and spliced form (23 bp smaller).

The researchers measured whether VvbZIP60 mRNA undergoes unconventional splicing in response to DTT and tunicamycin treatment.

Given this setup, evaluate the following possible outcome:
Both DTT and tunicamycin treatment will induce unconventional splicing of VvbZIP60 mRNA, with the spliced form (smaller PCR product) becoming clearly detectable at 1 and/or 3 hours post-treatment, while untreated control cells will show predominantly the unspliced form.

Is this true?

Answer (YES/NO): YES